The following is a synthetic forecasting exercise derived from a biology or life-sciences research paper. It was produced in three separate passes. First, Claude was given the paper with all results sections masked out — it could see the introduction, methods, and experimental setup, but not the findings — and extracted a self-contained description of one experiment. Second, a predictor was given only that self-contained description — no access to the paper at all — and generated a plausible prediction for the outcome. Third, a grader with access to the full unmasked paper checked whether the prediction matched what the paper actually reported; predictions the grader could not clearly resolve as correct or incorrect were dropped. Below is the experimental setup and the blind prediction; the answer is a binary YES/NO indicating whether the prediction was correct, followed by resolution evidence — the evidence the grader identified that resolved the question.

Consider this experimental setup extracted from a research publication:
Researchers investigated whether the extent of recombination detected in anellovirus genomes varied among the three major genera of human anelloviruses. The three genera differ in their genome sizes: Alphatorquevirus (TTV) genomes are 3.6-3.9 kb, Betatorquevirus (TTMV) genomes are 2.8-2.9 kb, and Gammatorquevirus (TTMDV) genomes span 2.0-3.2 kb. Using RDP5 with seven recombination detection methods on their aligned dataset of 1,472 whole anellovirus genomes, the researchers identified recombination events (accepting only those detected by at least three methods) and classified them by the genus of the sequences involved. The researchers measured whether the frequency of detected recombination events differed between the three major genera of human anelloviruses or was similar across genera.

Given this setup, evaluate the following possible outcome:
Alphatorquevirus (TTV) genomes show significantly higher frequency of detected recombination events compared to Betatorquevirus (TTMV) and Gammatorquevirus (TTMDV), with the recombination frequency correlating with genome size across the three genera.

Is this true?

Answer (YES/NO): NO